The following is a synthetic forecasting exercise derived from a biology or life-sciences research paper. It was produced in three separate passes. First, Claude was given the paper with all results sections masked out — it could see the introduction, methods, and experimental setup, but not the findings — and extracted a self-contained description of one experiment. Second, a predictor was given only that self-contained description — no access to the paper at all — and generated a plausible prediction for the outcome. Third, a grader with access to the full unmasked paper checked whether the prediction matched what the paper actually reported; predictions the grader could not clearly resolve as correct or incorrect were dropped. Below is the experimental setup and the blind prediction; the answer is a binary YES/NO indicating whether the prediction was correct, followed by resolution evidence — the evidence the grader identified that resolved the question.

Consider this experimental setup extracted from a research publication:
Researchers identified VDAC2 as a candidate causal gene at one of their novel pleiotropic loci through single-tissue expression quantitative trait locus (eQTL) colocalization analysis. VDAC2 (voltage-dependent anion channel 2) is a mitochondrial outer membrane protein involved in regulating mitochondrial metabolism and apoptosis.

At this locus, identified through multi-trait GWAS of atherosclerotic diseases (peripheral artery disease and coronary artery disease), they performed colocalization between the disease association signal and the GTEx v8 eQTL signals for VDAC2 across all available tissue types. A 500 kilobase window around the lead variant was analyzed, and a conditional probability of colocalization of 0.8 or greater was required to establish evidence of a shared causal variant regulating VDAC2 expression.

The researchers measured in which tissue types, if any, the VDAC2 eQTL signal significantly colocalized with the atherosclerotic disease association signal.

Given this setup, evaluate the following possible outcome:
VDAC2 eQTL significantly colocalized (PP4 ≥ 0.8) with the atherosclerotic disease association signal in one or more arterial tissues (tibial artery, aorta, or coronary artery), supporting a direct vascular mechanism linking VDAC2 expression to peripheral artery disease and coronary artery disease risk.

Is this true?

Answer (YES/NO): YES